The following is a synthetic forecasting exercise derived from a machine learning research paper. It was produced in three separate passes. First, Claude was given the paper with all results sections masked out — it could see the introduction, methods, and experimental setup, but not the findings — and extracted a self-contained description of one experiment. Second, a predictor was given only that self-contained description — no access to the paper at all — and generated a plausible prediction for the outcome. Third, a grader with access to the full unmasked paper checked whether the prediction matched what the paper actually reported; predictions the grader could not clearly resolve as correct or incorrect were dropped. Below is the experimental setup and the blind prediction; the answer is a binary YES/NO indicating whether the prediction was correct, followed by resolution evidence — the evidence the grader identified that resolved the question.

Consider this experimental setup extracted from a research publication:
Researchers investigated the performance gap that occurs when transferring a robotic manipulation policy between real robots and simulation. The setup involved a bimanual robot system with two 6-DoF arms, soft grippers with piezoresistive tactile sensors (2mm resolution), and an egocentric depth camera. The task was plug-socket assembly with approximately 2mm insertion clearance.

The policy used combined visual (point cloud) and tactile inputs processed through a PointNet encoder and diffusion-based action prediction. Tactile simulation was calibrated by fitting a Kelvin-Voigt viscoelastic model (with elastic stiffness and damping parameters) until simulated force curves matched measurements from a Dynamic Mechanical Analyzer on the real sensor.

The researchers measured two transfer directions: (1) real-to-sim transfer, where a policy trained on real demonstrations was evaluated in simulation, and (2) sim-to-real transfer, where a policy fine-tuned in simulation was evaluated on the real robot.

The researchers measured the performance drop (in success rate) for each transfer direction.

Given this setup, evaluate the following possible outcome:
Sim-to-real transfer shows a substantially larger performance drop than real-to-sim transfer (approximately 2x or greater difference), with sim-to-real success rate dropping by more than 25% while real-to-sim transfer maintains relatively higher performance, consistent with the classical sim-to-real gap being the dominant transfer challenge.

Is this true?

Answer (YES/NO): NO